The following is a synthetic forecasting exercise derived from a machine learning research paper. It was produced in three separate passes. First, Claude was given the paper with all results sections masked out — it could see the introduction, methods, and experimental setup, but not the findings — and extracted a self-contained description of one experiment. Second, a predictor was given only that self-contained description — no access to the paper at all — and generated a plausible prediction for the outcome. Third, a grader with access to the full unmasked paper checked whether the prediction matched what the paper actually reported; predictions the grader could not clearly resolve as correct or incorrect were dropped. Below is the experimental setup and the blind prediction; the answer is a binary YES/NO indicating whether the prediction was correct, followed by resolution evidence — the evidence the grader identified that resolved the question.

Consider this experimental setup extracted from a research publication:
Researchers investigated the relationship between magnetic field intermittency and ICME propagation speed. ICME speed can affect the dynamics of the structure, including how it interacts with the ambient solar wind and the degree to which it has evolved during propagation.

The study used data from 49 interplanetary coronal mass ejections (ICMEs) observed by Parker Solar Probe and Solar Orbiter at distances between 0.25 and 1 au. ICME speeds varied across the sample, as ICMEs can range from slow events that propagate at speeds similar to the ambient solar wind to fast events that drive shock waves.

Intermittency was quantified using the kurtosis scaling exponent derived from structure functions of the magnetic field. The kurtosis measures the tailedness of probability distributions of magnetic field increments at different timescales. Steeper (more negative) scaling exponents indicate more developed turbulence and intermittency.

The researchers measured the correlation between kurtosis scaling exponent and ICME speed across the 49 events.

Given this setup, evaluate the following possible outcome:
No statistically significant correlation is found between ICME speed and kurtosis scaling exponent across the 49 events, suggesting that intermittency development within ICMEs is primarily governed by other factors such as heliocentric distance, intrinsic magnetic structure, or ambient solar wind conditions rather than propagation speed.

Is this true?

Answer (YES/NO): YES